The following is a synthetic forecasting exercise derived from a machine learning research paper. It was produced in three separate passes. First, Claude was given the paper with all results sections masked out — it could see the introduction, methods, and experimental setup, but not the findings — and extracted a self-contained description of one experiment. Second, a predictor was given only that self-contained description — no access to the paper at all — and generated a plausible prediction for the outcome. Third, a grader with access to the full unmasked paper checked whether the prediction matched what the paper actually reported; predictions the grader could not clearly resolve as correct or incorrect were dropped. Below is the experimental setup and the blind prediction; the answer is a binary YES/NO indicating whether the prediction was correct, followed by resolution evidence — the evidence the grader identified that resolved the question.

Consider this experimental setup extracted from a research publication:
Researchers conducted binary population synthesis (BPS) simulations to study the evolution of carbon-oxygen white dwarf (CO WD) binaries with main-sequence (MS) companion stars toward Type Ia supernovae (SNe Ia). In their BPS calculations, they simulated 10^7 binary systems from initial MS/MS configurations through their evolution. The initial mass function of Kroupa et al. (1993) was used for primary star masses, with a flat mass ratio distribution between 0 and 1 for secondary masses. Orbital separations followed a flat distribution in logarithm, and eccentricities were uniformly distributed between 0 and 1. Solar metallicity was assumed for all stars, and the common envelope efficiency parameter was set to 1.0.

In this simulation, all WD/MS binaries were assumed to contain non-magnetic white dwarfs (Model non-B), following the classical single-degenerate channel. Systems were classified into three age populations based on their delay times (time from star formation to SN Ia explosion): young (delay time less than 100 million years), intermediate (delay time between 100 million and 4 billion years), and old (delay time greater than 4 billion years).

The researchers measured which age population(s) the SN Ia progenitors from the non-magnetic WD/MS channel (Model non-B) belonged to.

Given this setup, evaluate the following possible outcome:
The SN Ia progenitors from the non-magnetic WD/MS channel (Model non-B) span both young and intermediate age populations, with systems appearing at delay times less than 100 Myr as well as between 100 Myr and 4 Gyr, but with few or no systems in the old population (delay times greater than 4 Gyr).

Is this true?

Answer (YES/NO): NO